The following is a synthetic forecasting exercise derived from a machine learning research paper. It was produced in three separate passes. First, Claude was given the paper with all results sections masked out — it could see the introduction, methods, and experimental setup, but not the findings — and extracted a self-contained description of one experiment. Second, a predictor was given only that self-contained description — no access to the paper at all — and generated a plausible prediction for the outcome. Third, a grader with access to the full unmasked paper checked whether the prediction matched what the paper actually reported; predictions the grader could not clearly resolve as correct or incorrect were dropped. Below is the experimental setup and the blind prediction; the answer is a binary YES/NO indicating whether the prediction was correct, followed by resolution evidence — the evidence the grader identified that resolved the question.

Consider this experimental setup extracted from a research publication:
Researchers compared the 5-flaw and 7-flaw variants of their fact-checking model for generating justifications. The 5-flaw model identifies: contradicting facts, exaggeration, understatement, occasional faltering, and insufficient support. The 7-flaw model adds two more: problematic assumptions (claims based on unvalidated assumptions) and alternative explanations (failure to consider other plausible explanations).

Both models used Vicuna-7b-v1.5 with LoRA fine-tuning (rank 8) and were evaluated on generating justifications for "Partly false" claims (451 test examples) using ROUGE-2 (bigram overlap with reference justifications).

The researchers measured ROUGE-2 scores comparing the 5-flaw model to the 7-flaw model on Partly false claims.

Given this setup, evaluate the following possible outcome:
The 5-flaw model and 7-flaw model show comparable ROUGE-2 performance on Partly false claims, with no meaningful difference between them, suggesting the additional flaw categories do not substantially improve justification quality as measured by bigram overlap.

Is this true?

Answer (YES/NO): NO